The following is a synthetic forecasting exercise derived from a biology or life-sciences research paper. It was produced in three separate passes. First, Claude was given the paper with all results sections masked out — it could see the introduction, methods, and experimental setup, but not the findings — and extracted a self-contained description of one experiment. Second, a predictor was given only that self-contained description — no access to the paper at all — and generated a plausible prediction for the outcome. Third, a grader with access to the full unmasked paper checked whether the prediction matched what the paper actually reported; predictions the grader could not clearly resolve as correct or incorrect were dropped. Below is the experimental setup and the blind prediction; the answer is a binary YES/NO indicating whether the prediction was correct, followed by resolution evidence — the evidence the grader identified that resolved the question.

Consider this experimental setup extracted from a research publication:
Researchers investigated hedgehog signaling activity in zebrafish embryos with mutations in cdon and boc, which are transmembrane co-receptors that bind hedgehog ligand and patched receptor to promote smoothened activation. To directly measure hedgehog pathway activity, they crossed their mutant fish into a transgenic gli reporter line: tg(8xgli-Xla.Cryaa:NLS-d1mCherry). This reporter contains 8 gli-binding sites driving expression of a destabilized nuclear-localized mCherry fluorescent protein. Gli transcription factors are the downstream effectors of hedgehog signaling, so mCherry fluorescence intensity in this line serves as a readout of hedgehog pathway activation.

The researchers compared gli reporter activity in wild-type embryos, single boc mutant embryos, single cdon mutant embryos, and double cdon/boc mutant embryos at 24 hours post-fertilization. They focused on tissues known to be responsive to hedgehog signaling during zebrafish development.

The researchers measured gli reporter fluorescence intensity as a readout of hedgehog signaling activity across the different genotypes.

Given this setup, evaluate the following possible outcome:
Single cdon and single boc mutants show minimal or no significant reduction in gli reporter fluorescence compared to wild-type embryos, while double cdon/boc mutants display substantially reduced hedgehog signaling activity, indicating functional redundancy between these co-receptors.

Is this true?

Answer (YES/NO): NO